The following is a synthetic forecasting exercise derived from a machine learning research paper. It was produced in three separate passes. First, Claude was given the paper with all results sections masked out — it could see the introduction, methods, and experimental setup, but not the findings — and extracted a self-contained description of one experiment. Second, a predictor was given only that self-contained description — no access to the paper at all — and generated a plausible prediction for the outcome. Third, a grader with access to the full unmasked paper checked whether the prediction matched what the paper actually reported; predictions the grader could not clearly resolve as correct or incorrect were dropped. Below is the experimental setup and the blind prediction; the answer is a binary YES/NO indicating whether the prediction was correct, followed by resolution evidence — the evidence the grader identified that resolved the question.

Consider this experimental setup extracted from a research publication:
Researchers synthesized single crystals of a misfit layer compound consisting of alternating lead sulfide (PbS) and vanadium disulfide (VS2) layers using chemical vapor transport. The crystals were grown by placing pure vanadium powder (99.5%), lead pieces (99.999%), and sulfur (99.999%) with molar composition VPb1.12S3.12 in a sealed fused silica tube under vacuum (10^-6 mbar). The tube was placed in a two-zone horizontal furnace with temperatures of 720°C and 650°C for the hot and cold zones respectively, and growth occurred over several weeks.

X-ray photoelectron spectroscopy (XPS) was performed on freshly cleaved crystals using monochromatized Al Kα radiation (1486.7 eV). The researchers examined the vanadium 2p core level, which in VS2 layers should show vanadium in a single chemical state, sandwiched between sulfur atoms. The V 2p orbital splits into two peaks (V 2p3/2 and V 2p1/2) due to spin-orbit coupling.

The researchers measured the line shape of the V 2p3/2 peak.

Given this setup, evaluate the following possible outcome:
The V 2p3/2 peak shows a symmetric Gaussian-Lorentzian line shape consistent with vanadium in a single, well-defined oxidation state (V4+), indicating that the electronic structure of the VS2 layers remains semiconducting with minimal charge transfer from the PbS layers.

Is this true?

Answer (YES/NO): NO